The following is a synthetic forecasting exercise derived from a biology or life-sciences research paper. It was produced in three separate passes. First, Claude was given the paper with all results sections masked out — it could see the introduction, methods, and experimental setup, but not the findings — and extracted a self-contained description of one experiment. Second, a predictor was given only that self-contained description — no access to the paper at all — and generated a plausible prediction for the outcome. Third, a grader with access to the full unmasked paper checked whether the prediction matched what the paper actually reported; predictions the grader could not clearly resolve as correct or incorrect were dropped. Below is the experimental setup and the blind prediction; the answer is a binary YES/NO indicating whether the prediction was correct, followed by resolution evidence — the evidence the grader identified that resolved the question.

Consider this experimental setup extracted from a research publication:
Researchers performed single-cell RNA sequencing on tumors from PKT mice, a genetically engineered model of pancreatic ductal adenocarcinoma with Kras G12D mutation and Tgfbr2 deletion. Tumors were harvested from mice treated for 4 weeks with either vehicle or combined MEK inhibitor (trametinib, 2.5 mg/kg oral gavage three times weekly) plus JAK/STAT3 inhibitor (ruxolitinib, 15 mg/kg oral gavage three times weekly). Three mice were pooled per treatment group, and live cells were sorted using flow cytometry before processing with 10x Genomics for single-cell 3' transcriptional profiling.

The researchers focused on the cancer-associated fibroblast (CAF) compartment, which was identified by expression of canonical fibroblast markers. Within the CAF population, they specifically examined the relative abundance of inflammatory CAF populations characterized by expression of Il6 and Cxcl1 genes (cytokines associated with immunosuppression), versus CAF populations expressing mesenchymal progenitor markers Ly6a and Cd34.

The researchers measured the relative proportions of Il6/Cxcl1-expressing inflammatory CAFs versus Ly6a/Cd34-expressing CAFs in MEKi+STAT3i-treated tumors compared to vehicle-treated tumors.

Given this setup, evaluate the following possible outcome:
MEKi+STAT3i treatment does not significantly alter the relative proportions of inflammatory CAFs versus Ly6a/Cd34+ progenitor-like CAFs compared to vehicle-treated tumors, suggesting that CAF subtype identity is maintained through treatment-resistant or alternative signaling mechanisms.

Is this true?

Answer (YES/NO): NO